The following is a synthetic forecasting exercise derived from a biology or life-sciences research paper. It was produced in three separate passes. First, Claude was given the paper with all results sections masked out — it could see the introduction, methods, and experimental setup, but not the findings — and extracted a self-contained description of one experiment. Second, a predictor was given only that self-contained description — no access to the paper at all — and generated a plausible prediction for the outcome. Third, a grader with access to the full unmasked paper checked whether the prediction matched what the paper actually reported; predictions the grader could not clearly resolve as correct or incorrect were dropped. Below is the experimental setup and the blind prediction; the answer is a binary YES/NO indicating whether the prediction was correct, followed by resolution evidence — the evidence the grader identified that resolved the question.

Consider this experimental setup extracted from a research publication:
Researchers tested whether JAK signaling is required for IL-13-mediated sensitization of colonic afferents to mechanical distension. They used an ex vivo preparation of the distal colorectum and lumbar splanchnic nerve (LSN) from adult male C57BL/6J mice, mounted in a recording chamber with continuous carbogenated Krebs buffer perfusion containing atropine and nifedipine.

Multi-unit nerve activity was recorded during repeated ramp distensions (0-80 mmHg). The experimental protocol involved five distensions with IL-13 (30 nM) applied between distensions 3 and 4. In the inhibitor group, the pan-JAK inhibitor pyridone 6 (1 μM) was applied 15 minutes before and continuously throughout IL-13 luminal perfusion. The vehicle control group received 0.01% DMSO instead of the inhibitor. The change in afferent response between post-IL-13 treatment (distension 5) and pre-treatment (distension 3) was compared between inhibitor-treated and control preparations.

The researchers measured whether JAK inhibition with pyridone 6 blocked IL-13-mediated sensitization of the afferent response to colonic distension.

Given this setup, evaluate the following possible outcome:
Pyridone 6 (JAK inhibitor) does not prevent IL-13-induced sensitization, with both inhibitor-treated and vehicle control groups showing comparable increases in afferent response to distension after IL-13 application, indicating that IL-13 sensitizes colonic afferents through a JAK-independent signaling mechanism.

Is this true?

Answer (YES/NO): NO